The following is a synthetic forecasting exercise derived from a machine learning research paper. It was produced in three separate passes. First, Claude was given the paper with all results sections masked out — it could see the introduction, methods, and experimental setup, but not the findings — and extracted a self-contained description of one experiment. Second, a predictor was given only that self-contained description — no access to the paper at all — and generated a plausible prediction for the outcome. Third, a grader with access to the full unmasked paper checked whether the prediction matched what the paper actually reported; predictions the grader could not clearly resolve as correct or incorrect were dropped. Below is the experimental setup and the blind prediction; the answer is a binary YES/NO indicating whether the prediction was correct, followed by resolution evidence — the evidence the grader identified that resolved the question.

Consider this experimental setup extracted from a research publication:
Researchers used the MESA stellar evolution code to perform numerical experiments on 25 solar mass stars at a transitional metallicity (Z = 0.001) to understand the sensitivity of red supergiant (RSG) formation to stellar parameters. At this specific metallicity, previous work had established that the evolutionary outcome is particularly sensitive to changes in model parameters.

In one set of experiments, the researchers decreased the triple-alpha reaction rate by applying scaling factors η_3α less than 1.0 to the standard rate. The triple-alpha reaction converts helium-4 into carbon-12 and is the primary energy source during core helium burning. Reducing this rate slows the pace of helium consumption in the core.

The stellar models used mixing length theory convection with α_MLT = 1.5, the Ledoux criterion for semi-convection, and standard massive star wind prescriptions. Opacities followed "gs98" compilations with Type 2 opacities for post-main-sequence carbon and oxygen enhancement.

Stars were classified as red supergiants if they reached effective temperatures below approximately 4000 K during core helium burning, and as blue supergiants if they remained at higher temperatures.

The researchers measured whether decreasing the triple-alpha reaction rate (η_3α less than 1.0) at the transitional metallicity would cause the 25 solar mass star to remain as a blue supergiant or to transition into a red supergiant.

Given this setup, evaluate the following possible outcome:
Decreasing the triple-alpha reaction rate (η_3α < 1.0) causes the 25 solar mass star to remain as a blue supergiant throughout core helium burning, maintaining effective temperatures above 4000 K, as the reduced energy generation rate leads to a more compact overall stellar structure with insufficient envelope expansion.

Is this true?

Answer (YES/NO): NO